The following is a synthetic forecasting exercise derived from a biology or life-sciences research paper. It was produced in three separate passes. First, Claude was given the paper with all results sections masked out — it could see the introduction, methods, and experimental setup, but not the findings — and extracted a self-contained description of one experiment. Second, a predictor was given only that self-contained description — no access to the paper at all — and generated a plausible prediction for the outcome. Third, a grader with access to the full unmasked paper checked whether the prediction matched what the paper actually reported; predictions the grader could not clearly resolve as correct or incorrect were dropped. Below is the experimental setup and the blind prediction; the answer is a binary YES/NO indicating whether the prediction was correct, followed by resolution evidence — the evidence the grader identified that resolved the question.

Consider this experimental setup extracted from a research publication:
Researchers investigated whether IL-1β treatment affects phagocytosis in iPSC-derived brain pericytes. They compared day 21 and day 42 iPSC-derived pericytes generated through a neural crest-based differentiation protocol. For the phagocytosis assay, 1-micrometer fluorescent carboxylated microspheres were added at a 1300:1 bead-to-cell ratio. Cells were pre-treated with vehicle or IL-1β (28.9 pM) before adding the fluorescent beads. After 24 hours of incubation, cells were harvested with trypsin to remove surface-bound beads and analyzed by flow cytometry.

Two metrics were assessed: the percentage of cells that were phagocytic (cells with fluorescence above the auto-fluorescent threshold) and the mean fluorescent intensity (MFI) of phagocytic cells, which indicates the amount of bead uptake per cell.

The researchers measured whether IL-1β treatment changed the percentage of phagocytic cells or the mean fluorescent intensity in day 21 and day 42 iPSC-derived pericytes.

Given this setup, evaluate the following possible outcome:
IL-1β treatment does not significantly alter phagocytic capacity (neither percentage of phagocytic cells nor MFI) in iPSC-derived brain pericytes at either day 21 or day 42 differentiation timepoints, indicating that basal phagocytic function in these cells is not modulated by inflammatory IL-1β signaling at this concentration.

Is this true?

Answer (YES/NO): YES